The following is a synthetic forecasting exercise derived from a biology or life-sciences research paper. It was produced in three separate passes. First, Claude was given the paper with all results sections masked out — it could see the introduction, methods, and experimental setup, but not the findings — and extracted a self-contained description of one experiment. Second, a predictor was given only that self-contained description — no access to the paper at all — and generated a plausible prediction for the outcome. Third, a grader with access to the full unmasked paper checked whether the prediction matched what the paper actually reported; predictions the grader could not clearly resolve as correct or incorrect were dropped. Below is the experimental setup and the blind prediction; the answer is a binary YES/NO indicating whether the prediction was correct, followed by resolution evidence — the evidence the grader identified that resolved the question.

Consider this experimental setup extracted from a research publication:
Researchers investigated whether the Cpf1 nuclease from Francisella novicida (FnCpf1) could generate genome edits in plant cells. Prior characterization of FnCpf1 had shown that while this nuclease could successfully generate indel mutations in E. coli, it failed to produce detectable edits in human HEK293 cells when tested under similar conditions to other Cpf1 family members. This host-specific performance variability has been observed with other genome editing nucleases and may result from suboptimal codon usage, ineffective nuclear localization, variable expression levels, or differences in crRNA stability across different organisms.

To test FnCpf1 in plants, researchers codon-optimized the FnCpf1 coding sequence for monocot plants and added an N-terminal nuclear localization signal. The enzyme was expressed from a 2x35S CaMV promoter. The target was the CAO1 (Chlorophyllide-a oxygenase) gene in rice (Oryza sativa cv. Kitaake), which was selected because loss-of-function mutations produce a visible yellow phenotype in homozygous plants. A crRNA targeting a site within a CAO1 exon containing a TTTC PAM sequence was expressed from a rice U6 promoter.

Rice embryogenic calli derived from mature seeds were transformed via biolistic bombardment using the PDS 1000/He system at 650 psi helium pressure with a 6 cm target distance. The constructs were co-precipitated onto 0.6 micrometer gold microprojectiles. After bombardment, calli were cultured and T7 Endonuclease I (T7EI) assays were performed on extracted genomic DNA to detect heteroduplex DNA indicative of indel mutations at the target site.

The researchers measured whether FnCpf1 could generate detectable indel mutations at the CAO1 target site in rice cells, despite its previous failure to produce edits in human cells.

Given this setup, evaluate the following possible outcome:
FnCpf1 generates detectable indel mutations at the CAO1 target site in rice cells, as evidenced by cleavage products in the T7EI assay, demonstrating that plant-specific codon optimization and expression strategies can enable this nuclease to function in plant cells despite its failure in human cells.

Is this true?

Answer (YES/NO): YES